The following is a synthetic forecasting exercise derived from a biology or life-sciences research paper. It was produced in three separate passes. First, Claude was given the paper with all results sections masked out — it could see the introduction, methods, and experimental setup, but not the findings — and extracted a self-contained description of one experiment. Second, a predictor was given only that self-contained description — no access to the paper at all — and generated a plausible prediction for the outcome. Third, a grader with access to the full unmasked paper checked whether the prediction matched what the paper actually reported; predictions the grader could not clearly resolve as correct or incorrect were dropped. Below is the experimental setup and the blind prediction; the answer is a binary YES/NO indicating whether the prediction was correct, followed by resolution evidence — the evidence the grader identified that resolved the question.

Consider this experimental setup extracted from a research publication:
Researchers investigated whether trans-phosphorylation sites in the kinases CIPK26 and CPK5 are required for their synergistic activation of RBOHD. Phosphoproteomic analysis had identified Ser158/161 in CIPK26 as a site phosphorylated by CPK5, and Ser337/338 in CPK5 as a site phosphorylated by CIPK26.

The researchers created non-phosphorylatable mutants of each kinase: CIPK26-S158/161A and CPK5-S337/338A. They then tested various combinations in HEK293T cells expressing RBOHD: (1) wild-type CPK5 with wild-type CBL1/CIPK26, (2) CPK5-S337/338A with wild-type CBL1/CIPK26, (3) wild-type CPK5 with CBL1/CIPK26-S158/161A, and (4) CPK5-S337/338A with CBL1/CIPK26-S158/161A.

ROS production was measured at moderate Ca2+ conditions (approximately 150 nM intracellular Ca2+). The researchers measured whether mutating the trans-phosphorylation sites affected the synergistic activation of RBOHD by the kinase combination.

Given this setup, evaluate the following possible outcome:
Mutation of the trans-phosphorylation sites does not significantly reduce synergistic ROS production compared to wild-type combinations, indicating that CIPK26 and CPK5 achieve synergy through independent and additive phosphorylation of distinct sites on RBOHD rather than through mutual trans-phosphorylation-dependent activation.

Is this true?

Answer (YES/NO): NO